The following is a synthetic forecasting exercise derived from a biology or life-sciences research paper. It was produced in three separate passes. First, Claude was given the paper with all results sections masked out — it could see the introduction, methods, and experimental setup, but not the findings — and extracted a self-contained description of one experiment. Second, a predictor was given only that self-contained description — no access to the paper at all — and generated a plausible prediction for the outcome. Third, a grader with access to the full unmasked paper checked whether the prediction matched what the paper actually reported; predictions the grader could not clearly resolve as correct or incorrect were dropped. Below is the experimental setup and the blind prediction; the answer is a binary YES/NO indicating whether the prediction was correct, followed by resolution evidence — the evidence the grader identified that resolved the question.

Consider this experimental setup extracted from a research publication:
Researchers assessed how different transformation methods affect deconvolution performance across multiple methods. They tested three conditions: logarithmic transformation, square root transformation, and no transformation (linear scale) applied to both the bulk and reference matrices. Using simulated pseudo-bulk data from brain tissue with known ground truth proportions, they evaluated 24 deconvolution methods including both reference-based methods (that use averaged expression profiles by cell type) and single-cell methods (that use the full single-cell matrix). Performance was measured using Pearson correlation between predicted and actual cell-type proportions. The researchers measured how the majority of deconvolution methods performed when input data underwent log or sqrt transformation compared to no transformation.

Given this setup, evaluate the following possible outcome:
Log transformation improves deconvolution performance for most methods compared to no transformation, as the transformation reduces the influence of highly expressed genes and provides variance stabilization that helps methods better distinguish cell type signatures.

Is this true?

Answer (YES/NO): NO